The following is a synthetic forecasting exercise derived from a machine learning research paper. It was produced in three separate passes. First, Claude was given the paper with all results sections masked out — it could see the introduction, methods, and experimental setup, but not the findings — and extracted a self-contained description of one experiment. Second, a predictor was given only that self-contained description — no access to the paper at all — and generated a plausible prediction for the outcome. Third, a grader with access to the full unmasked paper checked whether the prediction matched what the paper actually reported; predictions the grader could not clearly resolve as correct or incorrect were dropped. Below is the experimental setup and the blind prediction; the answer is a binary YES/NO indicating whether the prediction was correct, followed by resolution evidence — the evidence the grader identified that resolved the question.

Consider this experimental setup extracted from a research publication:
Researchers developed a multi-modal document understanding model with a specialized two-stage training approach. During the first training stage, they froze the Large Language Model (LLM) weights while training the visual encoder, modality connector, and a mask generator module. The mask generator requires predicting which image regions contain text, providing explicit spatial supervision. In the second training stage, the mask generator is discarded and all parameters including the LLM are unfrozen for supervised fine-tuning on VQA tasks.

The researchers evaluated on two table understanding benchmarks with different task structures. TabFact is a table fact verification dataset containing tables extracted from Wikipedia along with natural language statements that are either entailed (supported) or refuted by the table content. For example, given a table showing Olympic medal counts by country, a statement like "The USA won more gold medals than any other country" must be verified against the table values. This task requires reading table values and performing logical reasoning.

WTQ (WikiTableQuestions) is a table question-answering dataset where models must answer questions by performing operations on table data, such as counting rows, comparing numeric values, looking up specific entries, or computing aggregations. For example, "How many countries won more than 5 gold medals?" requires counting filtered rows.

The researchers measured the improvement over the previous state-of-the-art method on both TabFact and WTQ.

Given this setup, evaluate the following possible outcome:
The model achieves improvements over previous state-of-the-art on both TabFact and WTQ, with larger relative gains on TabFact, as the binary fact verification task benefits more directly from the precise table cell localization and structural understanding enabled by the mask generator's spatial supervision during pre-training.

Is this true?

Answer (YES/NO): NO